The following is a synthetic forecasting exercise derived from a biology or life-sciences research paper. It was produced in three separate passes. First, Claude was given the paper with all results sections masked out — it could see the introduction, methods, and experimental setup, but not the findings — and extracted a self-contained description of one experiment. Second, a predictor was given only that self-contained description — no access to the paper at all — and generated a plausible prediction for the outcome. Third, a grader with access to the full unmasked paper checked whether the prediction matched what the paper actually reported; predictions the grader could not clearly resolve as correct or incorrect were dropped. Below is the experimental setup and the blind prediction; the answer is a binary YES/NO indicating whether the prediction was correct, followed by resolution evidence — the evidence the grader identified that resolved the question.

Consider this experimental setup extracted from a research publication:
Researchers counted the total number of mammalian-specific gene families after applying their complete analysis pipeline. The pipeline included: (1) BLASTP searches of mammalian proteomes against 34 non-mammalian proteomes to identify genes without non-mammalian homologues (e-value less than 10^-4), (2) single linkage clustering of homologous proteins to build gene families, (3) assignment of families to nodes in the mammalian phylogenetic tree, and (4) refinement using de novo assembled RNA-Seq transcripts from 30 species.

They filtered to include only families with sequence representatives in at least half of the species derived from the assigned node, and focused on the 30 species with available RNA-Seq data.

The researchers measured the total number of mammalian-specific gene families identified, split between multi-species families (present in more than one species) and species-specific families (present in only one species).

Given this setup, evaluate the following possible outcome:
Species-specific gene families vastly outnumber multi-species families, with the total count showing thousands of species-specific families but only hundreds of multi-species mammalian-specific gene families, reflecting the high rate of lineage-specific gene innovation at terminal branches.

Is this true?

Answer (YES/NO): NO